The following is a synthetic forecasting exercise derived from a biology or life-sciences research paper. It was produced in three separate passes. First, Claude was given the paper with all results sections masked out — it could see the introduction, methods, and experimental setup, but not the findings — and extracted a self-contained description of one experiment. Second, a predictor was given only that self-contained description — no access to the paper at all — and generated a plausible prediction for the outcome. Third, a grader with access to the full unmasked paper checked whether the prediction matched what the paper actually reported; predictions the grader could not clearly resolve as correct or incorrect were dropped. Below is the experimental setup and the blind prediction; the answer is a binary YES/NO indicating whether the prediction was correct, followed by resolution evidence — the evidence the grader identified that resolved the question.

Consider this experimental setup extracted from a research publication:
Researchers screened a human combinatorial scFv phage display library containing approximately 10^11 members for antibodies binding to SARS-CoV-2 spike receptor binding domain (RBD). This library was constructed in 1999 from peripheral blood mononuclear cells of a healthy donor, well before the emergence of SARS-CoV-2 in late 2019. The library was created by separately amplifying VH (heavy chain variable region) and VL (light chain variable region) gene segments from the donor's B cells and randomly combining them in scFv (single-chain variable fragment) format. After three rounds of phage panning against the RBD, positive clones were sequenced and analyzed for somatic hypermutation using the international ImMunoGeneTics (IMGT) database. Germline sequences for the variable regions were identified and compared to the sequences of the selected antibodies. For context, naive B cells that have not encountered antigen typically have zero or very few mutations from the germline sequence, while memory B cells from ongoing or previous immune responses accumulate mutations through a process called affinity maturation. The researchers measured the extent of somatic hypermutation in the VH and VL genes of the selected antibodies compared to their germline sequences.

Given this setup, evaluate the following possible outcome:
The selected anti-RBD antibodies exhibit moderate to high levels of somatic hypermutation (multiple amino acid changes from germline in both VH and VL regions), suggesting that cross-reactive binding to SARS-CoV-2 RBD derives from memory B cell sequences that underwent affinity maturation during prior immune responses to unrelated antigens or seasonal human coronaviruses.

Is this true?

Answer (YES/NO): YES